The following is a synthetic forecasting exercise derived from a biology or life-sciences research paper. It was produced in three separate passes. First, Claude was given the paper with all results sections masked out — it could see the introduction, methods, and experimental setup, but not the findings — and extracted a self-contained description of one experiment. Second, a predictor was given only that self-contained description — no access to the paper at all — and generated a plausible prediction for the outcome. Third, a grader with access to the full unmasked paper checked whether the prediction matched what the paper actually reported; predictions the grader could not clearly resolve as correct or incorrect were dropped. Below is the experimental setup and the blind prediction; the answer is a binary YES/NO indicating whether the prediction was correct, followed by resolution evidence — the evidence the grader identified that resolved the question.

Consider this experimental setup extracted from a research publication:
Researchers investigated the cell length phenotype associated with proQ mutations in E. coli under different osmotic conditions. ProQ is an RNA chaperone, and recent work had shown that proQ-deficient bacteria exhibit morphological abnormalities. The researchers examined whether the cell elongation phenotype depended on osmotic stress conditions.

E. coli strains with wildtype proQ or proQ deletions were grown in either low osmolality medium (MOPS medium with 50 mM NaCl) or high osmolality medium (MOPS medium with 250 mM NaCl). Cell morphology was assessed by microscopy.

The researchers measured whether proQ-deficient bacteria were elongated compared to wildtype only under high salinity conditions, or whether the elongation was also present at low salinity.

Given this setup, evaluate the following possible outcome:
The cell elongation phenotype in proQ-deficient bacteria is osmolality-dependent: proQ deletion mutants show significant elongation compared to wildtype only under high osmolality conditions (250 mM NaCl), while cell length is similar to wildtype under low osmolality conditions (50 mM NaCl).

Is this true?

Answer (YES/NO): NO